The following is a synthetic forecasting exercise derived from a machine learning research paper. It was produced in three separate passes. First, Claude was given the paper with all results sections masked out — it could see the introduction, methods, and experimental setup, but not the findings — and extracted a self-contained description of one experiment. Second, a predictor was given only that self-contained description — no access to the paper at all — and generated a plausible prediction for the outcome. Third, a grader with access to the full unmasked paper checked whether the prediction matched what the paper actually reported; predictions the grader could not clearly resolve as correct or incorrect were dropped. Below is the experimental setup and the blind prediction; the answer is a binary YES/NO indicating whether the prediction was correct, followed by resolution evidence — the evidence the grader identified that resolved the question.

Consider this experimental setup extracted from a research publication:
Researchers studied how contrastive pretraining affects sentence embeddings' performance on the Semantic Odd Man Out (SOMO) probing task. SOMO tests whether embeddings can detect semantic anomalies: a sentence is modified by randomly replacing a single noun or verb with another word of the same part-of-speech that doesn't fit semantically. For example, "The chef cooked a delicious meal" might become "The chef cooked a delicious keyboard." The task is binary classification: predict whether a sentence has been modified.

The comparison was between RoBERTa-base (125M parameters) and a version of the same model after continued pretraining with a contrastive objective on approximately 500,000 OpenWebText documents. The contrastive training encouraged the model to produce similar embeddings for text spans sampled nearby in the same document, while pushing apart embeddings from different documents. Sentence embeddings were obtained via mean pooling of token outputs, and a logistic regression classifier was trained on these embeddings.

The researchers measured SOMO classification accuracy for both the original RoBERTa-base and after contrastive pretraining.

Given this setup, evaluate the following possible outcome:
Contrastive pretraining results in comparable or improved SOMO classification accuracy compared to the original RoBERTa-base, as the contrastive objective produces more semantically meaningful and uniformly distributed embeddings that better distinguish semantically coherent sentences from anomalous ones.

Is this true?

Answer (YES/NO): NO